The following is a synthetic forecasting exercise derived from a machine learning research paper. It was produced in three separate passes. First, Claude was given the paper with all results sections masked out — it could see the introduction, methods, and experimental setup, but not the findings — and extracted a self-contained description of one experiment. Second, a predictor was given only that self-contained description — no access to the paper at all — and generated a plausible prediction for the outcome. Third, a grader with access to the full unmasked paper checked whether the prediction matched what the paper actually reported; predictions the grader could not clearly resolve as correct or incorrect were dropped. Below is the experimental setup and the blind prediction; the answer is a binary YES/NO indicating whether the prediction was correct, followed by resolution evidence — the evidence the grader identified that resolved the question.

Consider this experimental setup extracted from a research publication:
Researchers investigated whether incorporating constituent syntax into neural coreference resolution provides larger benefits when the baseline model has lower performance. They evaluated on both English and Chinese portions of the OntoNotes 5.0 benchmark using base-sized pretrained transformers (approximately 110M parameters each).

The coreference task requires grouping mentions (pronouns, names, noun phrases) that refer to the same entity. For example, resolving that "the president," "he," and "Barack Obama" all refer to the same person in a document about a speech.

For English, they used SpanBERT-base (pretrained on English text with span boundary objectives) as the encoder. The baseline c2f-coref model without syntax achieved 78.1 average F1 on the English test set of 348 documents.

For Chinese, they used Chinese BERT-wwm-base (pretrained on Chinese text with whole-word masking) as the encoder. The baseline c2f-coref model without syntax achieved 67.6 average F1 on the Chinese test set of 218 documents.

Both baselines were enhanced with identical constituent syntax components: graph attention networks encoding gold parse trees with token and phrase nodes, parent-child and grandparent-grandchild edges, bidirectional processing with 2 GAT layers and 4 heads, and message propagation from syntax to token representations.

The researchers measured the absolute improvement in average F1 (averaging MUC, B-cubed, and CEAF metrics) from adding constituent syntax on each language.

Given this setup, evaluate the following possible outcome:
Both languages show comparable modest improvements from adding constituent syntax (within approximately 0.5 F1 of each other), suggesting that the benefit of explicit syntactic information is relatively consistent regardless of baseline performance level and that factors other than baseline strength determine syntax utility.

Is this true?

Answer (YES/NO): NO